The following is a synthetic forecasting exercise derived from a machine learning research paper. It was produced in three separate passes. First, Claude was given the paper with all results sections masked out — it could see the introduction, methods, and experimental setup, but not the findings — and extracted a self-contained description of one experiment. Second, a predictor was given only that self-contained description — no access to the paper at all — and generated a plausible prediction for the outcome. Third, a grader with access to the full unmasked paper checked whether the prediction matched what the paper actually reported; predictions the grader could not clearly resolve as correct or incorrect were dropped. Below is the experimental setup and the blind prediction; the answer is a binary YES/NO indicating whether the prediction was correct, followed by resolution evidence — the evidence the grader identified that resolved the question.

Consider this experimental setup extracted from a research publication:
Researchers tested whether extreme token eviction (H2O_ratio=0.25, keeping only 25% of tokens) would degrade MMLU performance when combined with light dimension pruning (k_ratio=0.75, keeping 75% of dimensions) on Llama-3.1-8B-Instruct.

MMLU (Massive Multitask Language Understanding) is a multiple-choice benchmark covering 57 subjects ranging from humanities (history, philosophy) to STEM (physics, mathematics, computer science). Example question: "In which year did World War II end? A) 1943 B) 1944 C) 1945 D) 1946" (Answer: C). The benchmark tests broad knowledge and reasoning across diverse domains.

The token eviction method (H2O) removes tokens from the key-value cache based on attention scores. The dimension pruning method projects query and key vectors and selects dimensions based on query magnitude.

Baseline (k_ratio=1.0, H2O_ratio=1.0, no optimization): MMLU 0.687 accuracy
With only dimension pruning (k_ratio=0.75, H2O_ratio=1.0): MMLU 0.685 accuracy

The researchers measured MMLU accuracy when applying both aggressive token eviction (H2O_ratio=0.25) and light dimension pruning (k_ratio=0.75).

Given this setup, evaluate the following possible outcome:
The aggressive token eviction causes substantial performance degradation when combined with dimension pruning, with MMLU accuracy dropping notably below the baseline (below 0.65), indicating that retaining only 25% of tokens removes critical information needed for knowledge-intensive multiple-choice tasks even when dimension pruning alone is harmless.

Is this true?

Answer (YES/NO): NO